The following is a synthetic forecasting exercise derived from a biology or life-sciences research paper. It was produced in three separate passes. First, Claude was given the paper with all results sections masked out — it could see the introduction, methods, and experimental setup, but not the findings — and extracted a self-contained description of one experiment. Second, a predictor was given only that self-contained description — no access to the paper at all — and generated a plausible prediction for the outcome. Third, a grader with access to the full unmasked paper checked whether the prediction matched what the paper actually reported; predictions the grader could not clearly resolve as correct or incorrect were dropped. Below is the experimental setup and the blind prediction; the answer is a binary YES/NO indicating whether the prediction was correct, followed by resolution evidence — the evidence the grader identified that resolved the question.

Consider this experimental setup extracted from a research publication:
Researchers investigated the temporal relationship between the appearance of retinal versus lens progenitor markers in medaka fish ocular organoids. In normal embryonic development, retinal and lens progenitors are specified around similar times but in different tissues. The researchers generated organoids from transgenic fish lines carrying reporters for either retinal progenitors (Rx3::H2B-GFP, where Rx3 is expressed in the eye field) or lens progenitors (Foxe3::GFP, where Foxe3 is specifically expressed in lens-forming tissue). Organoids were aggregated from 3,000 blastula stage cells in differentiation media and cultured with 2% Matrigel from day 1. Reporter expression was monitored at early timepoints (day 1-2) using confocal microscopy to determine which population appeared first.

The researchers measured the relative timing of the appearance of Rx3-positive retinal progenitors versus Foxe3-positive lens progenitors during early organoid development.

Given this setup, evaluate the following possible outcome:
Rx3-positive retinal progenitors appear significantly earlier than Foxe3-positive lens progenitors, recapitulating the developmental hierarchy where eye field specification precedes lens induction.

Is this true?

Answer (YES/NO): NO